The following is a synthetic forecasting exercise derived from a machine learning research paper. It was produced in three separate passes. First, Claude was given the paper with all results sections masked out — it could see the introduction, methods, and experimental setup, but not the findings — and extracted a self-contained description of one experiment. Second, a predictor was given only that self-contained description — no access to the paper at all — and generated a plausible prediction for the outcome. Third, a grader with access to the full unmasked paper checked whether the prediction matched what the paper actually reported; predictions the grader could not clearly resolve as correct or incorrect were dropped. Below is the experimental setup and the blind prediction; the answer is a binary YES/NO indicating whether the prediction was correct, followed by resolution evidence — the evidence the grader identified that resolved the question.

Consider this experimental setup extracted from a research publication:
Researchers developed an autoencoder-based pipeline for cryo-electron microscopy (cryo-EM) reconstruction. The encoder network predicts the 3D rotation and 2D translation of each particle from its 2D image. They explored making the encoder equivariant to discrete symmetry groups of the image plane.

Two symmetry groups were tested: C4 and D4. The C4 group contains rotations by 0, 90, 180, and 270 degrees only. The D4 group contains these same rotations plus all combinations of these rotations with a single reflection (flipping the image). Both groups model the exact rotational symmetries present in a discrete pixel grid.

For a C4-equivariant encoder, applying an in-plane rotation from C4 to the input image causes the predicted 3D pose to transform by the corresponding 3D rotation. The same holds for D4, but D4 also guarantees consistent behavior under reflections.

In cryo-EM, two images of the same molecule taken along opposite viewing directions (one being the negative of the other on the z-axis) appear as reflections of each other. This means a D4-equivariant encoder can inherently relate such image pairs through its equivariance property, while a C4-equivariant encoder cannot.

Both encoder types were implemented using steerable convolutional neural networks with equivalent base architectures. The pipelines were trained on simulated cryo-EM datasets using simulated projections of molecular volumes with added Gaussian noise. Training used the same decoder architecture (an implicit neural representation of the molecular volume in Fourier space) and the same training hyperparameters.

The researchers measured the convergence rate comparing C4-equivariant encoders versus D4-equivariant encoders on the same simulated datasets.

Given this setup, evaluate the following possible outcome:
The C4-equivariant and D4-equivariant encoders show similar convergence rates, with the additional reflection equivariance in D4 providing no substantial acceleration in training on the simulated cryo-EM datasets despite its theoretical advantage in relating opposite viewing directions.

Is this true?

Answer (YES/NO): NO